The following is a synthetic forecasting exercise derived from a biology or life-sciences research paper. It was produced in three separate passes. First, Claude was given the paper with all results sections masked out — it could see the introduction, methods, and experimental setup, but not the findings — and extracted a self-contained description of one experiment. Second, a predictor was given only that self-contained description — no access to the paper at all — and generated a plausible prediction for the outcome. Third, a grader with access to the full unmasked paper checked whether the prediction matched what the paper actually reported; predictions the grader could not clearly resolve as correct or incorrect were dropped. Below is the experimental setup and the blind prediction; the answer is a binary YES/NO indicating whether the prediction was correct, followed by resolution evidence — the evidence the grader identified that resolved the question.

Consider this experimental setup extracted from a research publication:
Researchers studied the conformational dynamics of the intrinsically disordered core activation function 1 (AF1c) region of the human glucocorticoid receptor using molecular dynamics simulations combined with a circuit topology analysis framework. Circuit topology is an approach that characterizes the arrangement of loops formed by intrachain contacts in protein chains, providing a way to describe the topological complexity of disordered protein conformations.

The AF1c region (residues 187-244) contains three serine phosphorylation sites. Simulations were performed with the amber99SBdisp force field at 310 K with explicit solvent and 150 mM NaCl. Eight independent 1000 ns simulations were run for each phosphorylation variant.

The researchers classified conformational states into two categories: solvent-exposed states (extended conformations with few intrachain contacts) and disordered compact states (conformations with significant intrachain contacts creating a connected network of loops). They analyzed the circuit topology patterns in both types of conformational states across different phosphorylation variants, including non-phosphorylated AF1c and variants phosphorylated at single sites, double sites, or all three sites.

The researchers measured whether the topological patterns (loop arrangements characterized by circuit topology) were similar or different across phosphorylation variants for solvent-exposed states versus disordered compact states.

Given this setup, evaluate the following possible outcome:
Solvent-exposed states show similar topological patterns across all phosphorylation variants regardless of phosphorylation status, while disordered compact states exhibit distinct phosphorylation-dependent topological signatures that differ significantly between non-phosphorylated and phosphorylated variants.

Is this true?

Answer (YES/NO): YES